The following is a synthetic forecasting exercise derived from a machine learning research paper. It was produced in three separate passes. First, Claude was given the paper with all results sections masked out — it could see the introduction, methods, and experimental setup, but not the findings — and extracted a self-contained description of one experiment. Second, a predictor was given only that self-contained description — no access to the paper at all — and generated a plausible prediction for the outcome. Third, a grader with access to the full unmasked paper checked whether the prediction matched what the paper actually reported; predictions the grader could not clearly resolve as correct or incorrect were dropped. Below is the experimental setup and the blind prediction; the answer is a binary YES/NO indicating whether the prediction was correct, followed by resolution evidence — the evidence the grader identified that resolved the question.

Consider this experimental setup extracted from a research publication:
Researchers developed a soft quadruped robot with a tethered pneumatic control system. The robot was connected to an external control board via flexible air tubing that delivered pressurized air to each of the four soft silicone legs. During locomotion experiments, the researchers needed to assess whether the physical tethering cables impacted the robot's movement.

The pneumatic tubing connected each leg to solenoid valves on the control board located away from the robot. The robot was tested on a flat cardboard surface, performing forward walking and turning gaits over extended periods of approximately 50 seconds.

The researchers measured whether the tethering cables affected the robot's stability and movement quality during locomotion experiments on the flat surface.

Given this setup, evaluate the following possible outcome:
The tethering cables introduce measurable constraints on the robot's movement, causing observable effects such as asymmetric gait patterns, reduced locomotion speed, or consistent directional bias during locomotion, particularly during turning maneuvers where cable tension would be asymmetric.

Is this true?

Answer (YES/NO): NO